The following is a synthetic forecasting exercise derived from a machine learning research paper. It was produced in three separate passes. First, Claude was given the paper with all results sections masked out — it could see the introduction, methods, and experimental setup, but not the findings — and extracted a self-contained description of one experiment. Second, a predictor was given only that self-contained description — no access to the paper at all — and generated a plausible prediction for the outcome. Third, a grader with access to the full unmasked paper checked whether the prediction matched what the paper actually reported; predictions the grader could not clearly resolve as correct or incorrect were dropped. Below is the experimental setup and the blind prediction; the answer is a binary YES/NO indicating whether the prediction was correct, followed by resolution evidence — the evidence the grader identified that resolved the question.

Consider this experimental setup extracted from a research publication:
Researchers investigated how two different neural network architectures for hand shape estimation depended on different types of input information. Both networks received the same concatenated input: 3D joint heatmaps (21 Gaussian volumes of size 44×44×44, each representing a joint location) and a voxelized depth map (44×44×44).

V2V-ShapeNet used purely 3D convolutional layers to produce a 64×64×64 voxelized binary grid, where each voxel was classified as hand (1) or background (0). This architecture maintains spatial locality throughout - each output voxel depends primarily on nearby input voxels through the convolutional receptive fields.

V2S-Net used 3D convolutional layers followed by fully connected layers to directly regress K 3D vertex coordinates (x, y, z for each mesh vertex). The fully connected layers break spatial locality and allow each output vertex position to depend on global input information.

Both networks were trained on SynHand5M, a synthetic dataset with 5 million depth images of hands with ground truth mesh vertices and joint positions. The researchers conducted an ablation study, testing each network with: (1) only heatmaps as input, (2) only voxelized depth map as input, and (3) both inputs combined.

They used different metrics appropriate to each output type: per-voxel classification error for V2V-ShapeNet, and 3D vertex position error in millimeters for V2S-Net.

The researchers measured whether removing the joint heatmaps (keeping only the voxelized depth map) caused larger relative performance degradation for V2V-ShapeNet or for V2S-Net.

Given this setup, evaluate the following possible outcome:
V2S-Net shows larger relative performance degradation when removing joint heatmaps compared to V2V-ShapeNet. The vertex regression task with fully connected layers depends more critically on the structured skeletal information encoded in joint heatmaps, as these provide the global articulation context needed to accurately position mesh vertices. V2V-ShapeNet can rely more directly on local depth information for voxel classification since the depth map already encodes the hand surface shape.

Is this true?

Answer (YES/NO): YES